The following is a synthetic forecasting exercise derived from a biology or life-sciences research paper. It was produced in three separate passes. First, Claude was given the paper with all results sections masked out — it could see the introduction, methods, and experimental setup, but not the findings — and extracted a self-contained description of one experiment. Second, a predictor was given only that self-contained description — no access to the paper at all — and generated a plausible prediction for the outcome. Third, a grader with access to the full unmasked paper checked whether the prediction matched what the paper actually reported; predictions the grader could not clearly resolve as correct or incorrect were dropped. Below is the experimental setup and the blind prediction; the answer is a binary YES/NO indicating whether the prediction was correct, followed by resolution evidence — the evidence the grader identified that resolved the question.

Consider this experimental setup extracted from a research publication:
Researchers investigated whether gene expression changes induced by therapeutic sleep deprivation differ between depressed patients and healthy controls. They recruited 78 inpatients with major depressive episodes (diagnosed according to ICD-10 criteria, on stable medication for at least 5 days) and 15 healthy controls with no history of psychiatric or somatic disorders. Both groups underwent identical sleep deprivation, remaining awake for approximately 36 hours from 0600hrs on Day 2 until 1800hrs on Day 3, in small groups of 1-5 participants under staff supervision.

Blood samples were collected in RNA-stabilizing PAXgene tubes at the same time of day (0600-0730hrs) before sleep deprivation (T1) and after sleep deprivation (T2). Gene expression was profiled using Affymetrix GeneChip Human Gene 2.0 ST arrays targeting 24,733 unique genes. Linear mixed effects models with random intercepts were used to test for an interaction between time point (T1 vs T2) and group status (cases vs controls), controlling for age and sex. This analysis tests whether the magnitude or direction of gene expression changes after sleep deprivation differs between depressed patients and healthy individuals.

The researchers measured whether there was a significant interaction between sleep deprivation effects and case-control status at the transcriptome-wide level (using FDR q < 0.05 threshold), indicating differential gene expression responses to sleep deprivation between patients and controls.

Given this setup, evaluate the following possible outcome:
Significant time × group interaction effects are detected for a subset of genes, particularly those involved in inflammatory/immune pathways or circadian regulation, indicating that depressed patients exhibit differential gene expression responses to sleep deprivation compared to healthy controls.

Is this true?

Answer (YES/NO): YES